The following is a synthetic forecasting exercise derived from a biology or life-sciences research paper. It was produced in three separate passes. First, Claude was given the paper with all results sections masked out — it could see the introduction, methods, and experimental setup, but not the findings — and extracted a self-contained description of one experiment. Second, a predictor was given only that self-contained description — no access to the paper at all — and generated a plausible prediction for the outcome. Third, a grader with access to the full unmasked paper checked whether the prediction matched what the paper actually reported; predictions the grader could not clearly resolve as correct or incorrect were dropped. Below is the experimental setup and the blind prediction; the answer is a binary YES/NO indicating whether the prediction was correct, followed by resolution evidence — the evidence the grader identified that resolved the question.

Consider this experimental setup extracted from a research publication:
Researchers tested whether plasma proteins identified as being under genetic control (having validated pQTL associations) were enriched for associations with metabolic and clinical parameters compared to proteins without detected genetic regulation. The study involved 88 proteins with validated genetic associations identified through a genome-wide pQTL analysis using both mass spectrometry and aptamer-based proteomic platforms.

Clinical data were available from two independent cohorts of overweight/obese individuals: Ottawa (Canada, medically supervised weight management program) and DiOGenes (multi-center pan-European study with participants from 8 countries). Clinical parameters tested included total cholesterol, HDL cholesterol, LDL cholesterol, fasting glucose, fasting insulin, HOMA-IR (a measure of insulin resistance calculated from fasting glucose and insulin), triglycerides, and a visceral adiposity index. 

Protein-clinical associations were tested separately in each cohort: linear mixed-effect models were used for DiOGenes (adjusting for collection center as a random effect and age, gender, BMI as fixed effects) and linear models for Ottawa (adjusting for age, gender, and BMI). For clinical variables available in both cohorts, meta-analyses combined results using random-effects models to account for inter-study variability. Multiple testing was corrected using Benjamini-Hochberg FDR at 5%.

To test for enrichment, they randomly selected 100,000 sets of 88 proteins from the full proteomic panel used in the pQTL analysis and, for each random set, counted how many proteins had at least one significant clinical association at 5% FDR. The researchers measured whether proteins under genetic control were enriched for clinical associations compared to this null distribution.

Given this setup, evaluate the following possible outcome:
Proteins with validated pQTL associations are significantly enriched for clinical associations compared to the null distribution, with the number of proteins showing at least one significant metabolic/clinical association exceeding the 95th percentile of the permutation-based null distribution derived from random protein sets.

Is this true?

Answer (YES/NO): YES